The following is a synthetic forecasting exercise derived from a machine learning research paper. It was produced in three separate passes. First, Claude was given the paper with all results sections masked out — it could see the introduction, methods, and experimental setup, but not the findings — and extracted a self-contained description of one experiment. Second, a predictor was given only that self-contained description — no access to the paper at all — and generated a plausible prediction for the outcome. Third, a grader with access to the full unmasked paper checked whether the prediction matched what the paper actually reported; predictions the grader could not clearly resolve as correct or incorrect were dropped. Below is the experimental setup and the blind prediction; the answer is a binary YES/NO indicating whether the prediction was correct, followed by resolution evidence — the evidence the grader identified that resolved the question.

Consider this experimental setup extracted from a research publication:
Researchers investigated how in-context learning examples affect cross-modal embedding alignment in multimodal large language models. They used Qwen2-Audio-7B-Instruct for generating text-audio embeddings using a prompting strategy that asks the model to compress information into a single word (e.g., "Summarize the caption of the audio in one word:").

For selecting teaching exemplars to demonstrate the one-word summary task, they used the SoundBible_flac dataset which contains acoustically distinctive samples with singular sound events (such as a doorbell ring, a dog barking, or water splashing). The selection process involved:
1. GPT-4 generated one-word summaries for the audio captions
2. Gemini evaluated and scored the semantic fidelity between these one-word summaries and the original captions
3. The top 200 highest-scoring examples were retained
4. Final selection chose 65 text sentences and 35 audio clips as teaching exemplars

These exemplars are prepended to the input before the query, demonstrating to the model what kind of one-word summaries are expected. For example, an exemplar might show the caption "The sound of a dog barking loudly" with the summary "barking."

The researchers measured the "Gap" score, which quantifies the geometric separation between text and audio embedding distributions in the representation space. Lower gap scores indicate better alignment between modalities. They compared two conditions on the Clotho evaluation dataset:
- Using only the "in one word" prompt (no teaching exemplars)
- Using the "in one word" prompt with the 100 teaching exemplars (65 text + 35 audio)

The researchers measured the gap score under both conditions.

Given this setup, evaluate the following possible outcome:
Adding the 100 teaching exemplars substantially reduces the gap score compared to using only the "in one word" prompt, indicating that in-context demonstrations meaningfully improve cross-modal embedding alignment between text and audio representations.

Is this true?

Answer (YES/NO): YES